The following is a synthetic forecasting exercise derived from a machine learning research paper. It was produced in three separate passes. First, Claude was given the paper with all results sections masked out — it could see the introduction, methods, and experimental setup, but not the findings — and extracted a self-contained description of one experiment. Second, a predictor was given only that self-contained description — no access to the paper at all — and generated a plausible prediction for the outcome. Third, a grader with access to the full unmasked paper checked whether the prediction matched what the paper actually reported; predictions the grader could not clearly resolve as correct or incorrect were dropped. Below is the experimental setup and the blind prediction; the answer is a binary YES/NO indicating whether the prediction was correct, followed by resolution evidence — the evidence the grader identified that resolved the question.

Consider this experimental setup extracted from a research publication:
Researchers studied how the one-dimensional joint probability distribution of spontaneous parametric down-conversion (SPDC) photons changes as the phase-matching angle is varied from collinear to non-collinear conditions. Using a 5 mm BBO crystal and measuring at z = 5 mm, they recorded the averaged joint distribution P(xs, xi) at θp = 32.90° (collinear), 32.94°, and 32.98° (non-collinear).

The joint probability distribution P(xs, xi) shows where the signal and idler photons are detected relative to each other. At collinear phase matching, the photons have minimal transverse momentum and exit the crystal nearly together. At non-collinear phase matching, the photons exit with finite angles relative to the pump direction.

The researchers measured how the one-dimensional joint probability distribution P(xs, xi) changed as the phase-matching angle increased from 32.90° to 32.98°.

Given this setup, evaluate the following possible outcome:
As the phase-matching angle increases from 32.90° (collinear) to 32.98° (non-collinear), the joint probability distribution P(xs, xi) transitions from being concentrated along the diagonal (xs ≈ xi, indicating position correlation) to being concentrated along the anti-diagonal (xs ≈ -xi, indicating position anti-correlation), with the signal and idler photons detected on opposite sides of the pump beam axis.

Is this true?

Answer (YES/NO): NO